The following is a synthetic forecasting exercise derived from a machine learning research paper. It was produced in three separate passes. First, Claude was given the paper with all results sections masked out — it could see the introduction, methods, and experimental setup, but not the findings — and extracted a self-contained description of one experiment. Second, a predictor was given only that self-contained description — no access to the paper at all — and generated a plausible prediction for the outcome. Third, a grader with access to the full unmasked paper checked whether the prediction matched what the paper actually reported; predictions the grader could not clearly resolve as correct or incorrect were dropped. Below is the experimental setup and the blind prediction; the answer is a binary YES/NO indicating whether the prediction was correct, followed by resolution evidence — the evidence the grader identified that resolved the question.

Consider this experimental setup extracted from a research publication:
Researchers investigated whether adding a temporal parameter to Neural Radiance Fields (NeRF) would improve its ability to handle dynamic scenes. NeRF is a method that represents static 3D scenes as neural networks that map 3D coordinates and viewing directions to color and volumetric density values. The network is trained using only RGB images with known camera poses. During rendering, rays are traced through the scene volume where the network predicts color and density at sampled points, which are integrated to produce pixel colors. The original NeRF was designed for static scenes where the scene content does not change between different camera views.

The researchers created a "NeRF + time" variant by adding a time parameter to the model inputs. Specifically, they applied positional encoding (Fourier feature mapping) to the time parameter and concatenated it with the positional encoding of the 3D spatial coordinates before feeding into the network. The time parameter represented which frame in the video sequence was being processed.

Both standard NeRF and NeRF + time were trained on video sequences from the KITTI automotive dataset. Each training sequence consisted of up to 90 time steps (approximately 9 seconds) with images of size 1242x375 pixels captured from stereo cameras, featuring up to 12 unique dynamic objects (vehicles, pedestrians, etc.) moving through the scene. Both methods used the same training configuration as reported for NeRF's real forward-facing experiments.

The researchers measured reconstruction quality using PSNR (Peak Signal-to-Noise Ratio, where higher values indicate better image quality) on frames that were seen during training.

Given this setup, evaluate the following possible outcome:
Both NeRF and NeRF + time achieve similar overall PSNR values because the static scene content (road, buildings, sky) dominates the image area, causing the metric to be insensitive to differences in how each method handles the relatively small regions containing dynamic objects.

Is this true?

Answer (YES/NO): NO